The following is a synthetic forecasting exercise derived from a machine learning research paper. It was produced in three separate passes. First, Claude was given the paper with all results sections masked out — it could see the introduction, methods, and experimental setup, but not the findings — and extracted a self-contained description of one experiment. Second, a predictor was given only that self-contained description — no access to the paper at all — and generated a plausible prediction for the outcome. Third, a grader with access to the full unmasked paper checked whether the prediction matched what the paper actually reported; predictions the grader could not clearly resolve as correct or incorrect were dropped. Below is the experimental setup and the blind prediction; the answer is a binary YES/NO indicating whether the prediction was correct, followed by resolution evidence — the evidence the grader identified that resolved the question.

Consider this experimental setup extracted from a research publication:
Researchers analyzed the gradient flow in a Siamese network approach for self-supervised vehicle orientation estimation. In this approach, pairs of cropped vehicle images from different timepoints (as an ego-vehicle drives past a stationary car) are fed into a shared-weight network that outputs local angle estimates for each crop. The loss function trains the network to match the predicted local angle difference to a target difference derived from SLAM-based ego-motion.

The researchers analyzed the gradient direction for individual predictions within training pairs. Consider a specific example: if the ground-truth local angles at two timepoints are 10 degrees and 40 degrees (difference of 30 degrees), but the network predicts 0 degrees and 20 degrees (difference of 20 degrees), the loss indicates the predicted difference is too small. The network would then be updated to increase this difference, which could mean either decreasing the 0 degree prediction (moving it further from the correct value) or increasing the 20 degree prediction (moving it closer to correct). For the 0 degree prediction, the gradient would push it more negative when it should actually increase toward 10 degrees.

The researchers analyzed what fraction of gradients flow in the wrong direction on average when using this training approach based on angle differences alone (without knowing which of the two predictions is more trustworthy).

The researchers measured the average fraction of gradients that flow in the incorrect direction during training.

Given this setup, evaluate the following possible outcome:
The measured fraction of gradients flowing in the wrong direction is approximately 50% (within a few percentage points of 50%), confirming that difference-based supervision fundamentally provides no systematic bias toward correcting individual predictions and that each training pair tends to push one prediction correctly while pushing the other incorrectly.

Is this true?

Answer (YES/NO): NO